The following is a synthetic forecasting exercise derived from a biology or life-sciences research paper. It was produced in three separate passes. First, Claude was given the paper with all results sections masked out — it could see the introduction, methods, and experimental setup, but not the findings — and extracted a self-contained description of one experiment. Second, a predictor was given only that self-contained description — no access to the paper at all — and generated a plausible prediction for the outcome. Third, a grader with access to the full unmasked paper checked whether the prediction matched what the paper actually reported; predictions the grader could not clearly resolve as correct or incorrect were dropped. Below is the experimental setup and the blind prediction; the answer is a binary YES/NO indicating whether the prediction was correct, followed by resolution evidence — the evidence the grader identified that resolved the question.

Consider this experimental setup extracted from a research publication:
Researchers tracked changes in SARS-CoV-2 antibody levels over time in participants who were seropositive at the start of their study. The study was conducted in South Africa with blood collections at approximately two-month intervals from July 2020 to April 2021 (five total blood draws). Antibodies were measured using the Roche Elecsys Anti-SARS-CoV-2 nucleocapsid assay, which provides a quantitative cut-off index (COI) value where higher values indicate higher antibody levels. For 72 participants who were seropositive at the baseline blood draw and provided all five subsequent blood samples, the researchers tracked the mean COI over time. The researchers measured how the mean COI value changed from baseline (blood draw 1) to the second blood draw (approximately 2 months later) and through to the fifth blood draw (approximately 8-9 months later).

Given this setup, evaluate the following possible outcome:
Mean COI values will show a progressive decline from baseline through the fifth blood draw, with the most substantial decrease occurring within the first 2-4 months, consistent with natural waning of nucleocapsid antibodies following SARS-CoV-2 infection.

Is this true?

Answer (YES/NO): NO